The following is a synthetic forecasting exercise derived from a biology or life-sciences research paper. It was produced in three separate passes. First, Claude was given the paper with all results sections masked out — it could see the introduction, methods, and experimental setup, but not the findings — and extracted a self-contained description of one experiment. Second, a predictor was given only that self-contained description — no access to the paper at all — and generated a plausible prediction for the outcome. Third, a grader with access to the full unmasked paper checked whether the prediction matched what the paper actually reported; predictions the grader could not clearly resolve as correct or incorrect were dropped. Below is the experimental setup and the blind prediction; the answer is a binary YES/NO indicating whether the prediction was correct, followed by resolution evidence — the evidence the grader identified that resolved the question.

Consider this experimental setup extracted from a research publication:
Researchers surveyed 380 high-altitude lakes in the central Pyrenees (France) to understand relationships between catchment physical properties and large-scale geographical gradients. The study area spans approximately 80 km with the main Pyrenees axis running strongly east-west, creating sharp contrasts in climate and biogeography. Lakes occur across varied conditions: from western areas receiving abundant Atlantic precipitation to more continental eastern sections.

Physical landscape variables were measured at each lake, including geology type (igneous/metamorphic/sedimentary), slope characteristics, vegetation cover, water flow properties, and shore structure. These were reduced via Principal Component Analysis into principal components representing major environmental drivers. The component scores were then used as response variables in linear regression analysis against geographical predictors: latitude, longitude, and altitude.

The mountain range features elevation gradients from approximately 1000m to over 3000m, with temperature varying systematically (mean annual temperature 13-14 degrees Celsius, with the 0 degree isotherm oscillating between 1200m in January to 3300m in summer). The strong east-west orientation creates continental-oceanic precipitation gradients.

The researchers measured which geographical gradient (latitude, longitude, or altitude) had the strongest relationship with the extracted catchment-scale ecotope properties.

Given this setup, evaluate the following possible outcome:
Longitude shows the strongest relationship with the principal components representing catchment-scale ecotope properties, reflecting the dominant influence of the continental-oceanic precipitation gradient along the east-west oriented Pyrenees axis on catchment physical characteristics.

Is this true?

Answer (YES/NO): NO